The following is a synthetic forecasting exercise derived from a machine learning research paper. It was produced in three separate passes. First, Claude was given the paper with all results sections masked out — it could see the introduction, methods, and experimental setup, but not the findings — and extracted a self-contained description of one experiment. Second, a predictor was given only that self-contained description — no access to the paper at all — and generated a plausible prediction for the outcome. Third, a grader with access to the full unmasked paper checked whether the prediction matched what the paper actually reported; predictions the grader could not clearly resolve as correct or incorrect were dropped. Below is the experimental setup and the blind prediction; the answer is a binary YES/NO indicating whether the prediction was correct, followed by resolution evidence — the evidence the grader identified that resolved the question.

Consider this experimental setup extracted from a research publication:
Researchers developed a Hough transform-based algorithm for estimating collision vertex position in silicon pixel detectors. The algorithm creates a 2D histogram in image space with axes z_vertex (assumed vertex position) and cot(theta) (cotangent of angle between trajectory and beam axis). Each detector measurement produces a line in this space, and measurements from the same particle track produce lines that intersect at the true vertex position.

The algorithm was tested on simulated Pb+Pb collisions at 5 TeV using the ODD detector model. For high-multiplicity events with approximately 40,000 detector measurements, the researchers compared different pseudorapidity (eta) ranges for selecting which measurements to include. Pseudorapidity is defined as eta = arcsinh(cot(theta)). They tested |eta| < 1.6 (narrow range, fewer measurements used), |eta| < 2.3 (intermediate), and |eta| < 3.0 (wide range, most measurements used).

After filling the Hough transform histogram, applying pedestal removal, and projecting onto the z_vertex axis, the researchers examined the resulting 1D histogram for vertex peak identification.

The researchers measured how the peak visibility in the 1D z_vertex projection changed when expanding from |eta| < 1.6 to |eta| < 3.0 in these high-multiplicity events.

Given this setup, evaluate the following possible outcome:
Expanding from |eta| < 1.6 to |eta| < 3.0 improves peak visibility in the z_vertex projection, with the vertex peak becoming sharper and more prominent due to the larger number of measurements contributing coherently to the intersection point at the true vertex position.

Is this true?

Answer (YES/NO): NO